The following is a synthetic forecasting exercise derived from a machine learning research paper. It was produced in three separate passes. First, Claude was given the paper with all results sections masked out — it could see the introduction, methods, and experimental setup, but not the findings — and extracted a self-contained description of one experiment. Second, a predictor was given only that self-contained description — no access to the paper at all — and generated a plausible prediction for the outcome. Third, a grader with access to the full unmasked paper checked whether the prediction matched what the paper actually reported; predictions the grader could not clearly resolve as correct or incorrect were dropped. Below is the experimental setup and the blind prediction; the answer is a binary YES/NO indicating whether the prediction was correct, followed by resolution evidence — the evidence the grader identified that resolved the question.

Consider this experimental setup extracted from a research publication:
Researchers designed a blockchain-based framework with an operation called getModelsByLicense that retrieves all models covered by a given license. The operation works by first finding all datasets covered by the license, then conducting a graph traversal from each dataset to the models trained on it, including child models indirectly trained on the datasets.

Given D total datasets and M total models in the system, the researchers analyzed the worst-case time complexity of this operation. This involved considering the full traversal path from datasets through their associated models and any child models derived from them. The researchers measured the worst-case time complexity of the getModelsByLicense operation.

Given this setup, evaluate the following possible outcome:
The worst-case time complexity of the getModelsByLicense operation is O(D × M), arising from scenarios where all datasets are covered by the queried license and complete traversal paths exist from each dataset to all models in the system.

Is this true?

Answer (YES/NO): YES